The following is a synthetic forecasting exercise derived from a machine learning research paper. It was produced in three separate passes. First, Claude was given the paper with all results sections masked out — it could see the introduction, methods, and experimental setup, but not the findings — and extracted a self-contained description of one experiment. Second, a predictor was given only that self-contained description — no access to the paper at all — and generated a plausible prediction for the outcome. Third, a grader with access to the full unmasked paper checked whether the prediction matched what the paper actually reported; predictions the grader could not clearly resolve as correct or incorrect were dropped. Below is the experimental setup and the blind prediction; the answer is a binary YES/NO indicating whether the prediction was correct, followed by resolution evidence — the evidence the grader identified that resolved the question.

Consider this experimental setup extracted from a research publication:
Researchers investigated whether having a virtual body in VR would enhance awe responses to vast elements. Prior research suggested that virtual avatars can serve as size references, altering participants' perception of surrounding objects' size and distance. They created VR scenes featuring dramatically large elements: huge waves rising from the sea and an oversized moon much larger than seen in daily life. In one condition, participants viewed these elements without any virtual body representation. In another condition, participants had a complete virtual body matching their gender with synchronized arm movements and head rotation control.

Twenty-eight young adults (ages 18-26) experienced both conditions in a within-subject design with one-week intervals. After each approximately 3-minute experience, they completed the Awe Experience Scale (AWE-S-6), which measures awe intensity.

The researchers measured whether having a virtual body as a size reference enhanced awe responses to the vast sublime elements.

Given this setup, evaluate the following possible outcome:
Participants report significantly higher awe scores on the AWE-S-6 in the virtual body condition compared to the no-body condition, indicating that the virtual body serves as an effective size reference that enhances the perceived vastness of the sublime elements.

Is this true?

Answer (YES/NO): NO